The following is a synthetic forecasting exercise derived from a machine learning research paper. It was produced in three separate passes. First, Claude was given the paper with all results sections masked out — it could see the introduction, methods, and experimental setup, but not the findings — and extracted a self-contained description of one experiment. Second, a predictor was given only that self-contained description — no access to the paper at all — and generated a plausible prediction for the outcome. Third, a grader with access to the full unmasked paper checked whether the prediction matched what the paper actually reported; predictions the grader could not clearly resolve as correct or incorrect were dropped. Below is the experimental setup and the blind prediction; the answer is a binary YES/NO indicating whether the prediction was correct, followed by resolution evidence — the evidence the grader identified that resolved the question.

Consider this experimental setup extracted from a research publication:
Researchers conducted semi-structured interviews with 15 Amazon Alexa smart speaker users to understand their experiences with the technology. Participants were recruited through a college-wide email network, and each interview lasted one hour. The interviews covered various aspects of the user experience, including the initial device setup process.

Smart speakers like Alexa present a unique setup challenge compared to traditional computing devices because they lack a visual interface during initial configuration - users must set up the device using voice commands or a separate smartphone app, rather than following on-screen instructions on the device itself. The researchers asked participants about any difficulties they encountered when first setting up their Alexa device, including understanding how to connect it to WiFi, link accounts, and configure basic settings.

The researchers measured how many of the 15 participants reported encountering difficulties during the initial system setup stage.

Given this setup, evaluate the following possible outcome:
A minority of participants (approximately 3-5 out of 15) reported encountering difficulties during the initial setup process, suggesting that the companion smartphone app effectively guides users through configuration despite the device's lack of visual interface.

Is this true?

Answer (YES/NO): NO